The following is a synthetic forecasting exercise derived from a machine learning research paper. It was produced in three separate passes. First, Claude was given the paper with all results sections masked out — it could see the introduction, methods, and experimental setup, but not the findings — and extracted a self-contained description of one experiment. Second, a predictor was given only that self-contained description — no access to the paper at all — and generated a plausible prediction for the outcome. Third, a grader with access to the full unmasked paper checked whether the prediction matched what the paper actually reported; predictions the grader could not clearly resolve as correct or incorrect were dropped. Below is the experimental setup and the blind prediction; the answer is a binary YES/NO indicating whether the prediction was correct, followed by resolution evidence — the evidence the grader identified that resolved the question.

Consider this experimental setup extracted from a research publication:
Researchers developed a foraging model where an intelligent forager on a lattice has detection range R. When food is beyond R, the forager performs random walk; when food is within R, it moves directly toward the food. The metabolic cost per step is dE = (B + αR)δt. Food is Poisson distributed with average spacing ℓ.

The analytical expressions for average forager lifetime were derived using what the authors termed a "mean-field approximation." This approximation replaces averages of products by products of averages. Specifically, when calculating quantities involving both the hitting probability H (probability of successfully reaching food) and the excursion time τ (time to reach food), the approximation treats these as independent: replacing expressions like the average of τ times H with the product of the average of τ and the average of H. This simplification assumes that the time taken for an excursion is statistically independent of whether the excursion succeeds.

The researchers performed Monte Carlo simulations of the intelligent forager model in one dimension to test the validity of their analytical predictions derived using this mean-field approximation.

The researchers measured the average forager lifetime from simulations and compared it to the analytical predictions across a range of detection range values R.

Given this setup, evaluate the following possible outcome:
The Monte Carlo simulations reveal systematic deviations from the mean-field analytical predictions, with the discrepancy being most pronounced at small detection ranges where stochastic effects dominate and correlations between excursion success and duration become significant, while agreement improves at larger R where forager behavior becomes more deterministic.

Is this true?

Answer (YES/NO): NO